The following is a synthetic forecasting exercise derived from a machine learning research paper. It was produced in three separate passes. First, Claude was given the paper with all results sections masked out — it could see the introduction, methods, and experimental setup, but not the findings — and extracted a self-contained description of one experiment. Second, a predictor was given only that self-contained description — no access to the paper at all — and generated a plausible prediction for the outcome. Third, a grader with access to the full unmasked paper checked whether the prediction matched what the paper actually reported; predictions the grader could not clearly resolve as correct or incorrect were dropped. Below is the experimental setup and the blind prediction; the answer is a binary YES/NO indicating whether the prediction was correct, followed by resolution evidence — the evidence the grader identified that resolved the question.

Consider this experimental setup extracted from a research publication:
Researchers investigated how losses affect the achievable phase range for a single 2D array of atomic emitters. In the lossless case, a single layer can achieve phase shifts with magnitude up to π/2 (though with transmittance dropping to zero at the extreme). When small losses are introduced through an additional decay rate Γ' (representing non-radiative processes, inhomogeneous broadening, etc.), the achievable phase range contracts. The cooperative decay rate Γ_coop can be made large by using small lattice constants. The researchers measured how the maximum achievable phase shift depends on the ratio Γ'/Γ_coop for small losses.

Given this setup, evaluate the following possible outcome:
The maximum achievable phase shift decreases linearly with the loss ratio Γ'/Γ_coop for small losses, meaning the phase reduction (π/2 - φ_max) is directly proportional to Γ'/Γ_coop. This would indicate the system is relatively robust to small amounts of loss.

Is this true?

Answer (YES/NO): NO